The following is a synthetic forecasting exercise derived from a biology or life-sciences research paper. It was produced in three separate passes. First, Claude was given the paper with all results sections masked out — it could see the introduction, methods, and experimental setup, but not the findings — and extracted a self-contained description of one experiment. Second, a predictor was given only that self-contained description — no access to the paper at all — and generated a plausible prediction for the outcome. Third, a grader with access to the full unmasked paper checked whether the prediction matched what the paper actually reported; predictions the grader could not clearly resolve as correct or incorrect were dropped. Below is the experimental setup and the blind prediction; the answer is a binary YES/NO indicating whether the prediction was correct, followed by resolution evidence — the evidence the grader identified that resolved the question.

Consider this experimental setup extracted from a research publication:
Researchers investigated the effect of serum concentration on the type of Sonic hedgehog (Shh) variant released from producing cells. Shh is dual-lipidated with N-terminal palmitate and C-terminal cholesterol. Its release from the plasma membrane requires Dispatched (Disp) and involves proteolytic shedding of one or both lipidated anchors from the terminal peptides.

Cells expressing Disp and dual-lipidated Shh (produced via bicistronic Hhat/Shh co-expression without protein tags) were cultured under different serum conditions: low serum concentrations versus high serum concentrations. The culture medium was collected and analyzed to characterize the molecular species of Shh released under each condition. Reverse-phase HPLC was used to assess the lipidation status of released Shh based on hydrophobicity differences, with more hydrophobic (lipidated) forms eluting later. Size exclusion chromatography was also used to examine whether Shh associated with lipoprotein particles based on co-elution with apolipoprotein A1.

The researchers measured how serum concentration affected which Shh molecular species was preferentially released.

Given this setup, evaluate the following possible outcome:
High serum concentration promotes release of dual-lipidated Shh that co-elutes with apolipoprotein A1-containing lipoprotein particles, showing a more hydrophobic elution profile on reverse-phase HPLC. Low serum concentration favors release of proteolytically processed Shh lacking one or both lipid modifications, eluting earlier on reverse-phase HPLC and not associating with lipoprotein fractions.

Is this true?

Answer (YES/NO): NO